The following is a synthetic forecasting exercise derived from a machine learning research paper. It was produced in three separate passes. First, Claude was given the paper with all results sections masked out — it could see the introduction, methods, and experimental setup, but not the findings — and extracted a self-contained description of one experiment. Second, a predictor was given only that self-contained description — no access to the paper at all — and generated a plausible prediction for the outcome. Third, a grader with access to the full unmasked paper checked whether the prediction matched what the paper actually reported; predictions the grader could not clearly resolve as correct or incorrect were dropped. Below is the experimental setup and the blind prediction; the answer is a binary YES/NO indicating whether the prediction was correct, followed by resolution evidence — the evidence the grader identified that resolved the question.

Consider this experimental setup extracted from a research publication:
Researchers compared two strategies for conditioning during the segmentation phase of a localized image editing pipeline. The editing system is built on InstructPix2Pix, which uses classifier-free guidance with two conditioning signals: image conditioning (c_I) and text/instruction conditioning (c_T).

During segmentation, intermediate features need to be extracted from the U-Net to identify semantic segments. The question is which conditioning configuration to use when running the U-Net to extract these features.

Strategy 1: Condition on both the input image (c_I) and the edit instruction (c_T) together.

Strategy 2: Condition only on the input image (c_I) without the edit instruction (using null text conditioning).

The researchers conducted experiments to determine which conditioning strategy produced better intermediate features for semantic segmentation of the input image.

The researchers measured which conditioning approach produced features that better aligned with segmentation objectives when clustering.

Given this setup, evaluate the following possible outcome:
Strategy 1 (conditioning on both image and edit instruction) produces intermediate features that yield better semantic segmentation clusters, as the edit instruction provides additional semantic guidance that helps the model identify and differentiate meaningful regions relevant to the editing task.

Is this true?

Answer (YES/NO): NO